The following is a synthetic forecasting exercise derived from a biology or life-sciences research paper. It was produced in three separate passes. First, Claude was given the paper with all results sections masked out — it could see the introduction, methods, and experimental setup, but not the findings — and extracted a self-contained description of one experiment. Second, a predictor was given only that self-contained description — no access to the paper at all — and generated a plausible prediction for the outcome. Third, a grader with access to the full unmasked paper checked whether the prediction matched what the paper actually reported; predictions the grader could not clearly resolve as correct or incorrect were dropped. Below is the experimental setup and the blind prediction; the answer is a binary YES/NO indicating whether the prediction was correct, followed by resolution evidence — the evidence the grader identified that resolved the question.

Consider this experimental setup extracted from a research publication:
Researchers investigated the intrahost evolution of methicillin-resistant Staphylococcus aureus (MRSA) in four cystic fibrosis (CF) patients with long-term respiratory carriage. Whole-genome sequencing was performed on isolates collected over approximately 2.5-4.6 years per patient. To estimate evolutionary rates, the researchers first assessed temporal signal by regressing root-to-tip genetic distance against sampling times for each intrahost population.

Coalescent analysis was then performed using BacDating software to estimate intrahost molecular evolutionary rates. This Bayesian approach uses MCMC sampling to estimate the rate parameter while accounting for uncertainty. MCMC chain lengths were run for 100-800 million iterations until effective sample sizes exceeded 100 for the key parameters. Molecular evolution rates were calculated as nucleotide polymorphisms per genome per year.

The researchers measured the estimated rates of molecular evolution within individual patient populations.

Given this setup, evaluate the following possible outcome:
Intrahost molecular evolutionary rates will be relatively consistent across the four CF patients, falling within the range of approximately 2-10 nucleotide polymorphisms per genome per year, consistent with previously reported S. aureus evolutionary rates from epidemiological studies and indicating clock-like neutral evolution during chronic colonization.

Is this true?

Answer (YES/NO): YES